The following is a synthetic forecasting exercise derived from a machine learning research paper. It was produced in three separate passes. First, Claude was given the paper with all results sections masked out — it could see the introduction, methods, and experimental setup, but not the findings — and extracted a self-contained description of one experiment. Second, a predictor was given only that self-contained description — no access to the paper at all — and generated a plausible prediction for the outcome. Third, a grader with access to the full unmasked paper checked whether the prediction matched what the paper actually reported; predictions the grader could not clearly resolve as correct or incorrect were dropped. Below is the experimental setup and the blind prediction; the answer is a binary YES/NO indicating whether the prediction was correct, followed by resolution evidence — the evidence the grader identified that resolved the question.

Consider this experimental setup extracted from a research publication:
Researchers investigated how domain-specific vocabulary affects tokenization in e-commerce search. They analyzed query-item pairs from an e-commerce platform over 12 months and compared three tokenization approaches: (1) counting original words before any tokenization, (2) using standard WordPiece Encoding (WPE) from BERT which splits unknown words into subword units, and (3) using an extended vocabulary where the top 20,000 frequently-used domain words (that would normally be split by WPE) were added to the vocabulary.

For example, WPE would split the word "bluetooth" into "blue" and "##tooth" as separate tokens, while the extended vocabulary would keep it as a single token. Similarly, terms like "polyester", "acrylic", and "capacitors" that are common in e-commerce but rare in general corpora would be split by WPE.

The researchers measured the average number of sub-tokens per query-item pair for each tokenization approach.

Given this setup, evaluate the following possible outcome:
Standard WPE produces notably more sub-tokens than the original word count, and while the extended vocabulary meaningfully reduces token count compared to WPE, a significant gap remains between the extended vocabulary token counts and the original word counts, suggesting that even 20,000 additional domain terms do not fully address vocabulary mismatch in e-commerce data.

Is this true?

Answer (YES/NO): YES